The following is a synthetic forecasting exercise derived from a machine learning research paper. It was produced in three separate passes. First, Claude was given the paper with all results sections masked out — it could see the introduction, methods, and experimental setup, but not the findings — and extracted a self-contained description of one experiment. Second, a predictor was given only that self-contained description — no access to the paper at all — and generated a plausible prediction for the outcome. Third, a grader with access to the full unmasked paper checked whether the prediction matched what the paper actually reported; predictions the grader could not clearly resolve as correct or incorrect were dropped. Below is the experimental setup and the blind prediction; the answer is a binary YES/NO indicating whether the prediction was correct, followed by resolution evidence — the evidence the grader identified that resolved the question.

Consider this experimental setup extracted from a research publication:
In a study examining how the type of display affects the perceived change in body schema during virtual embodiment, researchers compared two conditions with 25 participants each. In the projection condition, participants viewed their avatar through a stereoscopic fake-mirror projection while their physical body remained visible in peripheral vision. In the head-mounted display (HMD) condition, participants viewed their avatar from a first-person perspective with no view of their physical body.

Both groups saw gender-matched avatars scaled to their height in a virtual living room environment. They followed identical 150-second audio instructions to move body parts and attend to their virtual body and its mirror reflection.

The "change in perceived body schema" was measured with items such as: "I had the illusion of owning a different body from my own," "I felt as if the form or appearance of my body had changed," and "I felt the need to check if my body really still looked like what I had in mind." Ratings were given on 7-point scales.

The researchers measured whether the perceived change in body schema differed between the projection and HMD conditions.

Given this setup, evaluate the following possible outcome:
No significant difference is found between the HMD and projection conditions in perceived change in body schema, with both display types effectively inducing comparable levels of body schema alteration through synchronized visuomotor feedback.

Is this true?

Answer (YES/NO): NO